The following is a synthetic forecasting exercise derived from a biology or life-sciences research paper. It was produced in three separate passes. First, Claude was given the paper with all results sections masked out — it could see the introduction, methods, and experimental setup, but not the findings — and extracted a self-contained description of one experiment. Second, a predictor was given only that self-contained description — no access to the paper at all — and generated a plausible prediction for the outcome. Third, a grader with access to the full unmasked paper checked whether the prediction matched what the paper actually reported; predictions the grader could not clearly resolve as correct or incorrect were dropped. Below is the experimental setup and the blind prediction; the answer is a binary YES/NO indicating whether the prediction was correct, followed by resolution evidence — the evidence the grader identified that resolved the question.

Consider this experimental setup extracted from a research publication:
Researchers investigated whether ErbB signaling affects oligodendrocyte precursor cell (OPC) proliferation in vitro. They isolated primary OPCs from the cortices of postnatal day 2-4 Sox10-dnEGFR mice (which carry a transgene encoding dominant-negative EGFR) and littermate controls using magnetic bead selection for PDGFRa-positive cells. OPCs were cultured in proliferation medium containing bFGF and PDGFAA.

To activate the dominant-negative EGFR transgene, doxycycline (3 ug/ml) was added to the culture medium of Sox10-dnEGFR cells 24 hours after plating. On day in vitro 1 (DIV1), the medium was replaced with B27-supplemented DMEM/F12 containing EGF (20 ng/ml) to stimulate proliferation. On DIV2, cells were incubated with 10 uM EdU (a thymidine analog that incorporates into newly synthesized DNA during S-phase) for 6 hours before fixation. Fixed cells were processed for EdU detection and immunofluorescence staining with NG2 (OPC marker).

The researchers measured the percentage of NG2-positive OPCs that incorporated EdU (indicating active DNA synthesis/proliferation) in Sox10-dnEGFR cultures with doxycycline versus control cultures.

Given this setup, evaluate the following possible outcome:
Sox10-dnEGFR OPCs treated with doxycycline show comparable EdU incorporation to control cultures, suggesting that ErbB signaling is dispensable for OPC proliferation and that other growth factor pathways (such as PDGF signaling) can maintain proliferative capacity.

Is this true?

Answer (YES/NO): YES